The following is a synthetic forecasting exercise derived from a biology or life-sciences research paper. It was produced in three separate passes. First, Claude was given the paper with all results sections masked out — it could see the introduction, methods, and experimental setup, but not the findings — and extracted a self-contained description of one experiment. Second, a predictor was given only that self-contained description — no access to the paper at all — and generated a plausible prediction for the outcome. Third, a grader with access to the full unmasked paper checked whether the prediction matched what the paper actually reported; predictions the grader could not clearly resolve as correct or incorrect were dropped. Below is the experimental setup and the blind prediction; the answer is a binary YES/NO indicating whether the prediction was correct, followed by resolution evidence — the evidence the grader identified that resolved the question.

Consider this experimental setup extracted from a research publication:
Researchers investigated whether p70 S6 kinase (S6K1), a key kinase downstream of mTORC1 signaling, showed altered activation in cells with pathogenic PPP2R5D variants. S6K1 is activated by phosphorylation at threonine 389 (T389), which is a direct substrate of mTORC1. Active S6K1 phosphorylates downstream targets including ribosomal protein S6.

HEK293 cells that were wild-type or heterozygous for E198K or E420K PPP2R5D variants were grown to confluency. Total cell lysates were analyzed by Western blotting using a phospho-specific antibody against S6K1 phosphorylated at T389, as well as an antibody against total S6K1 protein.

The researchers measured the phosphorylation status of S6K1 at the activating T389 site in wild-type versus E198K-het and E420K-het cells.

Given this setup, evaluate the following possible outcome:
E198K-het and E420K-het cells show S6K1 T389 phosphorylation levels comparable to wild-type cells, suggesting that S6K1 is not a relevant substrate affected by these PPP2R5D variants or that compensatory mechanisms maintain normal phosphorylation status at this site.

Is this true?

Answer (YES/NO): NO